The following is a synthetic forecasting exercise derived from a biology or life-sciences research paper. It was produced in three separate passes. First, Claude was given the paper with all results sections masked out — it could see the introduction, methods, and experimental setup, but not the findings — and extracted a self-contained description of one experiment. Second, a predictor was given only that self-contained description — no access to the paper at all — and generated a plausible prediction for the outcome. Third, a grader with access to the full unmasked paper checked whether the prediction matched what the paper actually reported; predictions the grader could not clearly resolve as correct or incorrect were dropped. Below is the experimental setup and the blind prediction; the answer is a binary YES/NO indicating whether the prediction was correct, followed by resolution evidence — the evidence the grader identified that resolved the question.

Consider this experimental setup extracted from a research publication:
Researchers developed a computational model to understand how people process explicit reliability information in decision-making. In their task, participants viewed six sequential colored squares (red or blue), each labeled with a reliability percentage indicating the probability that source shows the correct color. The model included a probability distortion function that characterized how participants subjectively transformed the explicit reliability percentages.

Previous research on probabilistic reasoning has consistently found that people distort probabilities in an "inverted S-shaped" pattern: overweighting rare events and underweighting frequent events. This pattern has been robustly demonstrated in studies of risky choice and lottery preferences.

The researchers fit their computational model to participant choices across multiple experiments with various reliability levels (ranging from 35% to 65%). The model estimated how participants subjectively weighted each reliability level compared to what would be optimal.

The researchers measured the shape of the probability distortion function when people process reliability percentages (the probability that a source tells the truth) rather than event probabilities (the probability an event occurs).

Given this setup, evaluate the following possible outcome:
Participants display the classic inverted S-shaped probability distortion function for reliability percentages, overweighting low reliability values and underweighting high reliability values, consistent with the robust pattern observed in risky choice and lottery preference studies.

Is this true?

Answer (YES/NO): NO